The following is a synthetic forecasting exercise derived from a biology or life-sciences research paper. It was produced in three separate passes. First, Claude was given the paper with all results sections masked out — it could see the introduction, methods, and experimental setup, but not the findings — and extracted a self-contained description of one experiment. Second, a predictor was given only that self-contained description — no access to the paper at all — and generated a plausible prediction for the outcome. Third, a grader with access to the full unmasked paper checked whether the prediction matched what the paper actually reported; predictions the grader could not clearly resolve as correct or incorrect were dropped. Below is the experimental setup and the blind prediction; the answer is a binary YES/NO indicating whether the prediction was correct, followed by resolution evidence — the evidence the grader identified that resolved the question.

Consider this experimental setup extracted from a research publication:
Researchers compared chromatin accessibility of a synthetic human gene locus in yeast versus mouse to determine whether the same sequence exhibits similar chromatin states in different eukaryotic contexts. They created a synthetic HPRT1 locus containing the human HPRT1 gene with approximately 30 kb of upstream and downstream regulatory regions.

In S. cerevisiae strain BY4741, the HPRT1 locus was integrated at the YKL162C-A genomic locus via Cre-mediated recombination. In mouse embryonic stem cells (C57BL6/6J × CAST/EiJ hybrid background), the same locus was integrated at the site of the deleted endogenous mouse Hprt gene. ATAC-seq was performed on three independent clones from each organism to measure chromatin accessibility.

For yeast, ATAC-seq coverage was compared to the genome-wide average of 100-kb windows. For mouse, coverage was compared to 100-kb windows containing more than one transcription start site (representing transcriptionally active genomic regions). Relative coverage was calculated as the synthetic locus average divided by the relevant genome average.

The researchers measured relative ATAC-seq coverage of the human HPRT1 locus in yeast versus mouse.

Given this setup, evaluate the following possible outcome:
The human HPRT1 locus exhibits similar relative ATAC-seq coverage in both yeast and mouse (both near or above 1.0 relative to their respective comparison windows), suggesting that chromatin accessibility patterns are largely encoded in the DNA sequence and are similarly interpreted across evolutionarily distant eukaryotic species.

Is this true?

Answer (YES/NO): NO